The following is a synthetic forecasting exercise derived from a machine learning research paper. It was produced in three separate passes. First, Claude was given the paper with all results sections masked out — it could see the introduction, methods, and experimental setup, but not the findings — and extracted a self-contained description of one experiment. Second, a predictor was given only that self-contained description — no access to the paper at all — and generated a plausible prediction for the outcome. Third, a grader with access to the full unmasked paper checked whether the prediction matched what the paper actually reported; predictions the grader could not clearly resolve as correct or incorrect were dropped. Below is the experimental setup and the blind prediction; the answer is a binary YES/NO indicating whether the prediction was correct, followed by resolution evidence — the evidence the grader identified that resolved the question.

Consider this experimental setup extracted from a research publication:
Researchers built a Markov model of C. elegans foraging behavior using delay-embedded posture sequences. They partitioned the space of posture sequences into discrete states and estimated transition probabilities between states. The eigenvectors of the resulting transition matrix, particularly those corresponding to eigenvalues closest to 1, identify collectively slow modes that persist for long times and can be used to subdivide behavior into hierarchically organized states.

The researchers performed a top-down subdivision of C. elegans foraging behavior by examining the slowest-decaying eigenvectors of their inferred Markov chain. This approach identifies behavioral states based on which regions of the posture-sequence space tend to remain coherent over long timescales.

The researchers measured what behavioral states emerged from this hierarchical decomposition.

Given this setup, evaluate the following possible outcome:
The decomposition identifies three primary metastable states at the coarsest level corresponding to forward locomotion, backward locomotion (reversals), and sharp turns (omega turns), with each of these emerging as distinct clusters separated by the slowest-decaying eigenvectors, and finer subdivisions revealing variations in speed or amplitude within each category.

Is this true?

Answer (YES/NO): NO